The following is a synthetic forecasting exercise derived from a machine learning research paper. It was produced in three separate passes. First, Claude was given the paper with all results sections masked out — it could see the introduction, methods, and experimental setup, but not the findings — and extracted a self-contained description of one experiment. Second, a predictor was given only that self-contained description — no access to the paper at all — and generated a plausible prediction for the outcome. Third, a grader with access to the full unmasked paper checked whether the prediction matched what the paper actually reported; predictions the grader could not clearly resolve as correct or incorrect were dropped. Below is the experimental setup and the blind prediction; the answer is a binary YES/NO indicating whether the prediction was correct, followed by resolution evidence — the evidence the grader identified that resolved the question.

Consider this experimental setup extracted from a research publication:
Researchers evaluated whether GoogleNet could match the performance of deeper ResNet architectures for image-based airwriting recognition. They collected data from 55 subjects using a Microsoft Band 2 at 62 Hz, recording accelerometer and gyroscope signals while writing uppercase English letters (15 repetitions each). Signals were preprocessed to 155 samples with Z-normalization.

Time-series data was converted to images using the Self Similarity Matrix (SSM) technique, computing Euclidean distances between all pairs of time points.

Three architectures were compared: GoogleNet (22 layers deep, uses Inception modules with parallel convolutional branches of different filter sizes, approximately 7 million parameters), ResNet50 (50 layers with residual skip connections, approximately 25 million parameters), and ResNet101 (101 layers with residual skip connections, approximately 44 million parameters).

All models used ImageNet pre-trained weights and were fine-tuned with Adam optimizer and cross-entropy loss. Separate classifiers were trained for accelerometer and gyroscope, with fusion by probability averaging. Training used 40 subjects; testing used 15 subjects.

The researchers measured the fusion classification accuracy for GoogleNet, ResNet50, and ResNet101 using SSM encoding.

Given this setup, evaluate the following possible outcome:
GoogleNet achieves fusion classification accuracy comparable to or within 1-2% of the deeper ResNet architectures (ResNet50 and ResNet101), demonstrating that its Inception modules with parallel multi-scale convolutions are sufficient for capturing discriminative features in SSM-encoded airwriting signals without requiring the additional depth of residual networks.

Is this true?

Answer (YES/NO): YES